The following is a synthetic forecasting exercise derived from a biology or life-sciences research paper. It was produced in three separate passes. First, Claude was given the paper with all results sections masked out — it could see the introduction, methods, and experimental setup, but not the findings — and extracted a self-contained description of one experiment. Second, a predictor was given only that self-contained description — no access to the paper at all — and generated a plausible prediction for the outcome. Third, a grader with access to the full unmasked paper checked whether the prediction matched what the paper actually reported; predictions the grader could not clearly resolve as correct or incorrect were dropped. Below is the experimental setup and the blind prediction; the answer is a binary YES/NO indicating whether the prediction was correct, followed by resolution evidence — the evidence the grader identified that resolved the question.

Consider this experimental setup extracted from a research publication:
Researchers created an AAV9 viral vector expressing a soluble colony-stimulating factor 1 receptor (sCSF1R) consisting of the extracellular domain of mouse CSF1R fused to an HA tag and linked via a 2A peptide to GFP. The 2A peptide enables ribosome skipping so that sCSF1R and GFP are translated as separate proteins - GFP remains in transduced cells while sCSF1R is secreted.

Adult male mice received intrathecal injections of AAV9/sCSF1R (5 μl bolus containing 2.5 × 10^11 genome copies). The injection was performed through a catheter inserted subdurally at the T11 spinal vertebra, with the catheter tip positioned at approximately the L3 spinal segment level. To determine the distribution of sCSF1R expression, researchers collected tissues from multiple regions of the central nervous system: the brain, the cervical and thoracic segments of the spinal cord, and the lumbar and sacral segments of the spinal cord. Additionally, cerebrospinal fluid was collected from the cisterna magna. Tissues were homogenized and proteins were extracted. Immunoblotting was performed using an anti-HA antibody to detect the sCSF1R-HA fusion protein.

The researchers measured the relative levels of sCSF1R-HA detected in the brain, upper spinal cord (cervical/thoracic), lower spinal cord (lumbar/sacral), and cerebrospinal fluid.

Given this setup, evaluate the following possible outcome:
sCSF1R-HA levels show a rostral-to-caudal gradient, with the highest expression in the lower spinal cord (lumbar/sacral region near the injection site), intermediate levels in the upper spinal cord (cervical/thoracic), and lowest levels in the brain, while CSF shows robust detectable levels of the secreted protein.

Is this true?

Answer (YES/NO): YES